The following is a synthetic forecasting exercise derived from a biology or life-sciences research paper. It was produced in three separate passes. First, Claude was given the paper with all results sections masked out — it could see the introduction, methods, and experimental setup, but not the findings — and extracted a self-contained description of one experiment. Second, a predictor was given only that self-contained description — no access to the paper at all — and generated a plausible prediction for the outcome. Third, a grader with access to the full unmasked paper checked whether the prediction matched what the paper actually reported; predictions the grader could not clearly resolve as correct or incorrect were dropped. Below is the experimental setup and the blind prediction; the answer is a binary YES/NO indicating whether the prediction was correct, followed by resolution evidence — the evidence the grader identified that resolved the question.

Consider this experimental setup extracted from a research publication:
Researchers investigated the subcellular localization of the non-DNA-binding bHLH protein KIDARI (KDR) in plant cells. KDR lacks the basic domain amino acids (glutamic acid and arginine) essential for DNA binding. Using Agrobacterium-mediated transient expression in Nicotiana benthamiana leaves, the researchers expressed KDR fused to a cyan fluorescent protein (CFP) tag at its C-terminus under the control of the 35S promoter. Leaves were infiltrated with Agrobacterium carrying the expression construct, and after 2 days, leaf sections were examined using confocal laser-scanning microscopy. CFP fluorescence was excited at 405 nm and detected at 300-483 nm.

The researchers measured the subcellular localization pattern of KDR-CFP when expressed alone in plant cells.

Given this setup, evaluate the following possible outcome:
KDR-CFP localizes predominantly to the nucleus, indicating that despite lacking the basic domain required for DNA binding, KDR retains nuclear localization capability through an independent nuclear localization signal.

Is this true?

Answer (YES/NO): NO